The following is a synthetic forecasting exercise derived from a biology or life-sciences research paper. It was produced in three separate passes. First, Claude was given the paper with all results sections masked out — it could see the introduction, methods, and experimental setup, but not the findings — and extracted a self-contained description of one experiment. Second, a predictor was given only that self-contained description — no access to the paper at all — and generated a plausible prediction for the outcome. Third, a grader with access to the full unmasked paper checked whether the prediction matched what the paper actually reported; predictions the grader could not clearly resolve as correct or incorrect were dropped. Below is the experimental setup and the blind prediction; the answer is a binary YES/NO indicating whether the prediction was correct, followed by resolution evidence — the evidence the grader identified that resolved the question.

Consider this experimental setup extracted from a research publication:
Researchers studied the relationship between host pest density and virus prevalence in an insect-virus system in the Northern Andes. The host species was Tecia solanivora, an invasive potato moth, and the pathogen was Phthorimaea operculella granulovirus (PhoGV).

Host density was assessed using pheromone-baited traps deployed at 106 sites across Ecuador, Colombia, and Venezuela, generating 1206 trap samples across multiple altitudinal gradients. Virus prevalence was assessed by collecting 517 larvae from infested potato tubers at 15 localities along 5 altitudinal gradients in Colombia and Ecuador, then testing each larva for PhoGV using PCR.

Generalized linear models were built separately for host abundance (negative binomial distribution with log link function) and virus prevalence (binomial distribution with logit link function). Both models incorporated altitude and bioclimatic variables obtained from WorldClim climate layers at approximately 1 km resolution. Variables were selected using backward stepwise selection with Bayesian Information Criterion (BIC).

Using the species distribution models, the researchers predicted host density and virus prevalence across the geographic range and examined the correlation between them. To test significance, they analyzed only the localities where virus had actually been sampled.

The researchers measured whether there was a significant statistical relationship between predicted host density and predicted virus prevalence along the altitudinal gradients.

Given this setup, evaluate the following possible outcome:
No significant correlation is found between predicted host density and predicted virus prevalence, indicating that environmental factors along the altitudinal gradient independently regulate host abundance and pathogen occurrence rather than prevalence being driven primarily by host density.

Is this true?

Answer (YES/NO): YES